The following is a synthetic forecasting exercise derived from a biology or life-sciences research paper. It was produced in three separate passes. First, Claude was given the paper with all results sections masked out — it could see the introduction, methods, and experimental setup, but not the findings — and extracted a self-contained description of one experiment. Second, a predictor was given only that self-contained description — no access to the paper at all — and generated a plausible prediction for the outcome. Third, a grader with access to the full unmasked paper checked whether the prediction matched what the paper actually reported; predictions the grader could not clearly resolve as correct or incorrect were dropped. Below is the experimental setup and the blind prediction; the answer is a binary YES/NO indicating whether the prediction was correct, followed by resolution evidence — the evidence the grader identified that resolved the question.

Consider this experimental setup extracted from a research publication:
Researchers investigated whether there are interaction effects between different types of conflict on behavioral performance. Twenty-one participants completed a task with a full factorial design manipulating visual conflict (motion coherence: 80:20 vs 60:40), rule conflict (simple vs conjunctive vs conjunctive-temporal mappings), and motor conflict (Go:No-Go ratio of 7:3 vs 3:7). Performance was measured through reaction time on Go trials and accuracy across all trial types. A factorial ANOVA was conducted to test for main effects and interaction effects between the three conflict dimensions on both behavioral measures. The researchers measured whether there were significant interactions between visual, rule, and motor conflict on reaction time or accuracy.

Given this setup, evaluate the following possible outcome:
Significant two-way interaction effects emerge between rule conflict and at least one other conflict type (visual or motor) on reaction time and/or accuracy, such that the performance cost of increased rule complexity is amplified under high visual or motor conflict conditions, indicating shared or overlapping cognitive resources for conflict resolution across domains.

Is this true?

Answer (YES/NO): YES